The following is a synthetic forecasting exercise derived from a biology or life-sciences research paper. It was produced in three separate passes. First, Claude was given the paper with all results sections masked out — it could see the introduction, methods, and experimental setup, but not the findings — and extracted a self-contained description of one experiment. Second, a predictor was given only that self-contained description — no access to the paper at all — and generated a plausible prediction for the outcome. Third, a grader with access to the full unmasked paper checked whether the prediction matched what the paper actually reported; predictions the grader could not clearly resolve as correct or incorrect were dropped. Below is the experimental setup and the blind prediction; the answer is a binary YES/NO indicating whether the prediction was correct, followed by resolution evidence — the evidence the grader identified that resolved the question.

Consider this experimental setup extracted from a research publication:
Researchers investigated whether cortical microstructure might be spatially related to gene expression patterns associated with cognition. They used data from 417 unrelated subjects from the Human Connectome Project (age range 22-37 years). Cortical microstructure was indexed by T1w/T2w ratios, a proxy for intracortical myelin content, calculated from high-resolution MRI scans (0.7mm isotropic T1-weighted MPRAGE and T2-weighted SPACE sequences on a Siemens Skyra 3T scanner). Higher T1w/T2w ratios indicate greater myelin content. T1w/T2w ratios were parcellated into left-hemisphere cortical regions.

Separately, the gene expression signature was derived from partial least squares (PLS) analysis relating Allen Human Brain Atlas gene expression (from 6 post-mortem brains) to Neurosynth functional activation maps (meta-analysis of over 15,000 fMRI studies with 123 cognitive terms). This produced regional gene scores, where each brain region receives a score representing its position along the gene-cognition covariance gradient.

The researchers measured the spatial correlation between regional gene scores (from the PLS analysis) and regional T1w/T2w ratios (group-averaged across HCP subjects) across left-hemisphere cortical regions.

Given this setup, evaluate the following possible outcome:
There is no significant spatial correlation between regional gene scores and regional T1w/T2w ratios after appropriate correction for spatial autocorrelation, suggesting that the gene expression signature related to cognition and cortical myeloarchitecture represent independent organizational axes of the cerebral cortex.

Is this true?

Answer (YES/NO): NO